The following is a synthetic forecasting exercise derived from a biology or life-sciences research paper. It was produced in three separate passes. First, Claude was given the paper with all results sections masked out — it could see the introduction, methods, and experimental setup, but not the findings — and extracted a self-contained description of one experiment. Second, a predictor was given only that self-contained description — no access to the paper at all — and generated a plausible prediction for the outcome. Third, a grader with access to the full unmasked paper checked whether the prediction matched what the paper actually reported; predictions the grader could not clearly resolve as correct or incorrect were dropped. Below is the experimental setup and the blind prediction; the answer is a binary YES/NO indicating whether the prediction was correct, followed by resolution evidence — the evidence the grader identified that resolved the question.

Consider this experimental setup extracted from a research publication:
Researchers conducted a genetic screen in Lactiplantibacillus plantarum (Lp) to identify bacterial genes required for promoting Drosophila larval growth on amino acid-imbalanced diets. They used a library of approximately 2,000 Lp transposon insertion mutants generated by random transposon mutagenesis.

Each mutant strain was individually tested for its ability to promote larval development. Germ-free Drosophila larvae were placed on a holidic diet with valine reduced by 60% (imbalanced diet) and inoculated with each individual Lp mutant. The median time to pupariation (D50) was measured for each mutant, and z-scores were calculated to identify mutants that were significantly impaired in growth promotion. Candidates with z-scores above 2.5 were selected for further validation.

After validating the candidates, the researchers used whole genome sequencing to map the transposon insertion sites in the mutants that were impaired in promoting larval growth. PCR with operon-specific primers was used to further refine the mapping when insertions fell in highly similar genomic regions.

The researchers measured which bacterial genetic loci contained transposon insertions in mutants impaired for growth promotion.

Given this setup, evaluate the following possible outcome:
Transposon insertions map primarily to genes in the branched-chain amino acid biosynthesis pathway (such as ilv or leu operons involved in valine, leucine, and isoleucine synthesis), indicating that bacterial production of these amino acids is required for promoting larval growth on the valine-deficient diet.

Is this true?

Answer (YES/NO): NO